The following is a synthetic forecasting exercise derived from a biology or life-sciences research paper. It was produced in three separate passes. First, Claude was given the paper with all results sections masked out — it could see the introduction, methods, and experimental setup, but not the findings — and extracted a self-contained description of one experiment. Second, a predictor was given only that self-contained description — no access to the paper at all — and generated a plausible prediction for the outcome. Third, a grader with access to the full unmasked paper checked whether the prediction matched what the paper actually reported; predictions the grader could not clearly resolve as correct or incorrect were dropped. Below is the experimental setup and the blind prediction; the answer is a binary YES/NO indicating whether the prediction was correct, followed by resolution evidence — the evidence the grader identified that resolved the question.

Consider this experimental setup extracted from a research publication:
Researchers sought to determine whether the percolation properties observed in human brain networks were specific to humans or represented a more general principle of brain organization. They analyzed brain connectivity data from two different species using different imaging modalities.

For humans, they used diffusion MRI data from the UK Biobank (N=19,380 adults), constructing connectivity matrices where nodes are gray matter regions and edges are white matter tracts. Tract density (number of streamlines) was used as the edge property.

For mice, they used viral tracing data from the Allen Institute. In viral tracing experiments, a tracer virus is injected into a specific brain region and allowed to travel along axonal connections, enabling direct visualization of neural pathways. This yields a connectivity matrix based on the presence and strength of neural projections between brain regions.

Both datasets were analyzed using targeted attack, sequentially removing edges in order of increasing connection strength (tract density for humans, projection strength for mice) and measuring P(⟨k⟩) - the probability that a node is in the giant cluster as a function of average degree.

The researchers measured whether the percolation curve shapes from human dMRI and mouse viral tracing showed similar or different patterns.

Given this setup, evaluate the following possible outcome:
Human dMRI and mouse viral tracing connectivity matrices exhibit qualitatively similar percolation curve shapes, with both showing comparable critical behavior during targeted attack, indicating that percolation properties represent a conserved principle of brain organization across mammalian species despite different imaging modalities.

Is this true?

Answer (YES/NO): YES